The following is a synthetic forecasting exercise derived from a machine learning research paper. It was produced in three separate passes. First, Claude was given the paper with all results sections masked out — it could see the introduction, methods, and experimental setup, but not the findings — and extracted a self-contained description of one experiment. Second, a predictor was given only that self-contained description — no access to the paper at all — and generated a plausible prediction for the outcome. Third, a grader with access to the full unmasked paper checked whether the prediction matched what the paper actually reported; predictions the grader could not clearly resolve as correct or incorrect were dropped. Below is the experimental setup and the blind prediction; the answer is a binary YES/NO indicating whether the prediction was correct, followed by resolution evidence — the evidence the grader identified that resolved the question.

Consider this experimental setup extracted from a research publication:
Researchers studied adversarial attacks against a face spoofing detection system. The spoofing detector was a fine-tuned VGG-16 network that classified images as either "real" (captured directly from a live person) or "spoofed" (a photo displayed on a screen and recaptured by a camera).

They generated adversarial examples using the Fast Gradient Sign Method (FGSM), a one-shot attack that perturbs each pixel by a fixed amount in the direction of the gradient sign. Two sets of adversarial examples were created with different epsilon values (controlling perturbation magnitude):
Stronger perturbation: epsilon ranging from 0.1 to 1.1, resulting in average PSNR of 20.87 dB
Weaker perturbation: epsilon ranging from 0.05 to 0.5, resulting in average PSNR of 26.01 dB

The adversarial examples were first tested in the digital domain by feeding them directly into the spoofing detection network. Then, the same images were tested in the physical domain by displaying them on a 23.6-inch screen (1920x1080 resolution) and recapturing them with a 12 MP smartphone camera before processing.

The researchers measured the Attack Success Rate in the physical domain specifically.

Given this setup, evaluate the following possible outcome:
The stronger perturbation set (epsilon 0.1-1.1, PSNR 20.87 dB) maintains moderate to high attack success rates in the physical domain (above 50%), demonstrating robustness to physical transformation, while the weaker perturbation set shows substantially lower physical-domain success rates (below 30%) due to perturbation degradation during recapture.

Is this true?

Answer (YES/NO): NO